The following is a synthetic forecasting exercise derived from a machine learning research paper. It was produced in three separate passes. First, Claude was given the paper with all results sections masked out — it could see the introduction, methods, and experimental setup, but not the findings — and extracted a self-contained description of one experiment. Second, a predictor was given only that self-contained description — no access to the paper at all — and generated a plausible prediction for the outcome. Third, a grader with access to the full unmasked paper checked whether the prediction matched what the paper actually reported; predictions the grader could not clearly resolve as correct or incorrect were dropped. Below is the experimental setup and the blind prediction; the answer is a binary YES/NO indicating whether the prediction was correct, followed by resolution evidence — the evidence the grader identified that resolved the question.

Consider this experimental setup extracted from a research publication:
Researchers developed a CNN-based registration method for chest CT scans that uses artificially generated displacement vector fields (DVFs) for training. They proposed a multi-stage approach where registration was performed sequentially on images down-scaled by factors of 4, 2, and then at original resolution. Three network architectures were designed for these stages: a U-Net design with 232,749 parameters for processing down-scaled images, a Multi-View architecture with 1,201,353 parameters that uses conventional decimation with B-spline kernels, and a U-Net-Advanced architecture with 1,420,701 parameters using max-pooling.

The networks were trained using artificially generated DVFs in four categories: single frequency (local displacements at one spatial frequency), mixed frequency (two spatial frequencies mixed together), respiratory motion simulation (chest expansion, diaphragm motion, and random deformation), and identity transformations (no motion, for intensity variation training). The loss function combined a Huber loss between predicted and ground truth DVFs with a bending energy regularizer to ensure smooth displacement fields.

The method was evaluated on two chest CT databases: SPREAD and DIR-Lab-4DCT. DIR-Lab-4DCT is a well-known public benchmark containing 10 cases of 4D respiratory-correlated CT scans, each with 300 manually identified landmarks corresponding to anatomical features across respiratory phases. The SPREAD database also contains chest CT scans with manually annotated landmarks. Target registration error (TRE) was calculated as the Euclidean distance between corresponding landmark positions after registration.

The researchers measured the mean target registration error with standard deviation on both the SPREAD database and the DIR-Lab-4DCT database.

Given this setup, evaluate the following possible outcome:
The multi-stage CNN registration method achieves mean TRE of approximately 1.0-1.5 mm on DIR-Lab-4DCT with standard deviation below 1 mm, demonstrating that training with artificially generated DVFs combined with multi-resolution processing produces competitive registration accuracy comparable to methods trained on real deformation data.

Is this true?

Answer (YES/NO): NO